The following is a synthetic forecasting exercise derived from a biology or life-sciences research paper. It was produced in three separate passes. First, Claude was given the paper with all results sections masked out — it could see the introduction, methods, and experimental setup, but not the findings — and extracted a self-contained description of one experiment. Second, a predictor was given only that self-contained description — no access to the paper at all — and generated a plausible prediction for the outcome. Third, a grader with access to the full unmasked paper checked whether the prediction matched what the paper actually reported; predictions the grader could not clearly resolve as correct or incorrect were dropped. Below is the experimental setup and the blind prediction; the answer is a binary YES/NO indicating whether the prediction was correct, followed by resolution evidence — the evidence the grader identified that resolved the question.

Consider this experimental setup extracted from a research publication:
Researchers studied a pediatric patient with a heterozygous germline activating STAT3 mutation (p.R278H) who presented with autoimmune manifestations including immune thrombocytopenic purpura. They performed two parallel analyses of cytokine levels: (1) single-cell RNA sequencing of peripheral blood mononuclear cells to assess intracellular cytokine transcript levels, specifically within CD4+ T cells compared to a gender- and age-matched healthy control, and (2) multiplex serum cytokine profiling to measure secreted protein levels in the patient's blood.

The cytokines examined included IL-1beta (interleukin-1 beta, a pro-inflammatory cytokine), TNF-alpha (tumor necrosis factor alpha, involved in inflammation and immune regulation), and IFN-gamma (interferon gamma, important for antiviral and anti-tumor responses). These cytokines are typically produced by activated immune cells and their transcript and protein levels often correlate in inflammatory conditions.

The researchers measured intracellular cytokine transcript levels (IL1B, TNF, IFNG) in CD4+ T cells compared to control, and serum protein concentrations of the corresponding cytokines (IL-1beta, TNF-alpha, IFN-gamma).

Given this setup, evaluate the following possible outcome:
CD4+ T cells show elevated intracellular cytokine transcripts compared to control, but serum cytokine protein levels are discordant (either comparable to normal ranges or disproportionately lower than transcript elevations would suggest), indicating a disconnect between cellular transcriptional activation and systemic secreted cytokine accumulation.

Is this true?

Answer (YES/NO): NO